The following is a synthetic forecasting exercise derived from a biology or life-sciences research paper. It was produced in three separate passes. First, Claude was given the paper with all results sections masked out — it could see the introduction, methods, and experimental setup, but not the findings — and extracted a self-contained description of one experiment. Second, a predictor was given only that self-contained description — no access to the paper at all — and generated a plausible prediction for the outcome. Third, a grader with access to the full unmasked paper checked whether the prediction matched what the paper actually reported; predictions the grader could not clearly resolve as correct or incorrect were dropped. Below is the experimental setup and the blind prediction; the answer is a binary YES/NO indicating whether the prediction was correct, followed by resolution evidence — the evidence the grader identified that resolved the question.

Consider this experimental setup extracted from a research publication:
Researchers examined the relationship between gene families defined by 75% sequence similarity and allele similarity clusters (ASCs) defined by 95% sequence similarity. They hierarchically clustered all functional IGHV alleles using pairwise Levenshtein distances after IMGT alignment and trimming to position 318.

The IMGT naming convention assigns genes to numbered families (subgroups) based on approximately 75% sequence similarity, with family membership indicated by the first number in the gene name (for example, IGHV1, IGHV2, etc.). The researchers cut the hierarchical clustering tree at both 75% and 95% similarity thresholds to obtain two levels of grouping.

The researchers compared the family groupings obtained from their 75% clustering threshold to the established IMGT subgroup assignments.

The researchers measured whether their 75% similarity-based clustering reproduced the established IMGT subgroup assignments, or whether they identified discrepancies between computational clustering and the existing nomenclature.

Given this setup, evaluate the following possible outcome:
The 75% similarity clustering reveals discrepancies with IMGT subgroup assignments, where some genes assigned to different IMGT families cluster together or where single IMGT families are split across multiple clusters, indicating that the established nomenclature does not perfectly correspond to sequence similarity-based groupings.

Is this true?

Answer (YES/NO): YES